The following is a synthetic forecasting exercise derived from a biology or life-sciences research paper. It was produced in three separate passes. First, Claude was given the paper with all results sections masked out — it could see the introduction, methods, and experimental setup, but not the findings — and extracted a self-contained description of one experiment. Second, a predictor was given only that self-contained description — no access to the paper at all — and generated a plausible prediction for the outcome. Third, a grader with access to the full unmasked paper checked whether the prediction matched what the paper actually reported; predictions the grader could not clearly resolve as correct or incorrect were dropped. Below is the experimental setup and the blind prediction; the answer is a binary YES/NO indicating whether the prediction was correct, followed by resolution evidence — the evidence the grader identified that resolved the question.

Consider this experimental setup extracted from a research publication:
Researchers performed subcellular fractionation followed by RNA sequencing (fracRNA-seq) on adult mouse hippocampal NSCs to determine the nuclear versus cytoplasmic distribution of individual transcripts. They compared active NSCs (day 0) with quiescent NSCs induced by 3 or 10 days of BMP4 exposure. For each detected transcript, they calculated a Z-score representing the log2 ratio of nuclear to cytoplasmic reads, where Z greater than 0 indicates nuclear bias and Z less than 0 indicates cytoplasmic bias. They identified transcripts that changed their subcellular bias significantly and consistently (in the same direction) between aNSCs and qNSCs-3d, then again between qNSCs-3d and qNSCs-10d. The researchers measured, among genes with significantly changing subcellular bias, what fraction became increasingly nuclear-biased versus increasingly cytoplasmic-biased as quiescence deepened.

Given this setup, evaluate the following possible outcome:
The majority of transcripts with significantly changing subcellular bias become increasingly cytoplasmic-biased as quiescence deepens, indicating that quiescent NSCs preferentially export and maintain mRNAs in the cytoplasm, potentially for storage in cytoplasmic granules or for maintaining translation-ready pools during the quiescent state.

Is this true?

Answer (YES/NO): NO